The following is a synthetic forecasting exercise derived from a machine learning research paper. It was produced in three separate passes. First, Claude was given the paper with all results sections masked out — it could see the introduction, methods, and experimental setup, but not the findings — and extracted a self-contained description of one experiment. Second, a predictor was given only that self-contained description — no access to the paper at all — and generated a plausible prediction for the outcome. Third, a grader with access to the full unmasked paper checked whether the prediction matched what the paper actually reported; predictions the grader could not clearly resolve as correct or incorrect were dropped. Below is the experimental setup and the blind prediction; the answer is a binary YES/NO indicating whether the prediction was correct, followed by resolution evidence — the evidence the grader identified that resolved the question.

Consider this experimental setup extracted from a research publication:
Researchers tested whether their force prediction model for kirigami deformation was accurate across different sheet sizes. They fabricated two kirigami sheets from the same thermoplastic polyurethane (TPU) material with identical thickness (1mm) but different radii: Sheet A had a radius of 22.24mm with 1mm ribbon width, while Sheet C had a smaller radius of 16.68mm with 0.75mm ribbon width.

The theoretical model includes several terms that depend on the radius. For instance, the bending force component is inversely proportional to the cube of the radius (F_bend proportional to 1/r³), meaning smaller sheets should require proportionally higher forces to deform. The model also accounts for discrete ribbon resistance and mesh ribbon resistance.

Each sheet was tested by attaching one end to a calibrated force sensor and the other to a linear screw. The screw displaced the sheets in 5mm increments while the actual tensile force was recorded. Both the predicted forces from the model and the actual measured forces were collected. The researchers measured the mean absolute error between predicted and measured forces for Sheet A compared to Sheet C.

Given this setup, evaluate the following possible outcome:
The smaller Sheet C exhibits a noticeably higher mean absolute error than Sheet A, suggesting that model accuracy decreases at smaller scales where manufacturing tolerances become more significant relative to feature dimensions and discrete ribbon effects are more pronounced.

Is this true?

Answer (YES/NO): NO